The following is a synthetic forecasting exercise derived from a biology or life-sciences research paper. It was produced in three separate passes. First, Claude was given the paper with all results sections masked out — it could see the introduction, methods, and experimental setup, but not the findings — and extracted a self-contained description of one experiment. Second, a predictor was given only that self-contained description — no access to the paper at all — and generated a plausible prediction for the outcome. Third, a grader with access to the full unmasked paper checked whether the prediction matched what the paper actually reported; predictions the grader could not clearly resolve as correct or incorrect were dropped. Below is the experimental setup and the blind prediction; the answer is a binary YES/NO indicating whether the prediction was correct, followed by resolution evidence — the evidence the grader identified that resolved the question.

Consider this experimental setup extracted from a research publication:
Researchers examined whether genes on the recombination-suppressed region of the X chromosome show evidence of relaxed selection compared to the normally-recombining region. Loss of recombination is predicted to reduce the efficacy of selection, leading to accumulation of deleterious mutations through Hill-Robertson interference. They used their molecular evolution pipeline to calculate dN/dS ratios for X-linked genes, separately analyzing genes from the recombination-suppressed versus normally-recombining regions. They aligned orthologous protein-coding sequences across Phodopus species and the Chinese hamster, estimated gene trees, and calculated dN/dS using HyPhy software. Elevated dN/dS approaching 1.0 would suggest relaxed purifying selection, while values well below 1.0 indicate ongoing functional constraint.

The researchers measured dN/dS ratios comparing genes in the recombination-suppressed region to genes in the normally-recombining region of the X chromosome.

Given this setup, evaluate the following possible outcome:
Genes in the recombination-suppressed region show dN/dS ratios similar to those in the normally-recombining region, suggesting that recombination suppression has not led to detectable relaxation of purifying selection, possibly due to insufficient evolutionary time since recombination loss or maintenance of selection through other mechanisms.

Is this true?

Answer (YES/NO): YES